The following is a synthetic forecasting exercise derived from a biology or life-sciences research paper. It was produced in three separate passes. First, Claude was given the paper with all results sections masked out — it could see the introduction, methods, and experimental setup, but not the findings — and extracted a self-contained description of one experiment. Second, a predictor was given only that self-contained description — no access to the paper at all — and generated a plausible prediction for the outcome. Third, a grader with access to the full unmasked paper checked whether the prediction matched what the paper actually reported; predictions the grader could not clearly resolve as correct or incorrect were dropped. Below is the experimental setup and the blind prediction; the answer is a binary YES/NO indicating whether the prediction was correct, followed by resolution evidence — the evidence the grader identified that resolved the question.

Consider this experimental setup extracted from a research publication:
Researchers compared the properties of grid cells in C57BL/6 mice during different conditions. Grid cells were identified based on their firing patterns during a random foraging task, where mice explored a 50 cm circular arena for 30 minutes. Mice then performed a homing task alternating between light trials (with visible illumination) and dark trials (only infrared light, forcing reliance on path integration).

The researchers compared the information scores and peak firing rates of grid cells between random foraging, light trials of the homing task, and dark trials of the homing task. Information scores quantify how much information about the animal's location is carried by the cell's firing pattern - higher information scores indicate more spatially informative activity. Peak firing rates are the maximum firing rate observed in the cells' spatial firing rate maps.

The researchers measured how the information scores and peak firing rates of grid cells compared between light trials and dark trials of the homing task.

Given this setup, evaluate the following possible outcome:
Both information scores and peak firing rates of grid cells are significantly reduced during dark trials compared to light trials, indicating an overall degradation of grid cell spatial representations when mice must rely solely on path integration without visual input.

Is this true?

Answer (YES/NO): YES